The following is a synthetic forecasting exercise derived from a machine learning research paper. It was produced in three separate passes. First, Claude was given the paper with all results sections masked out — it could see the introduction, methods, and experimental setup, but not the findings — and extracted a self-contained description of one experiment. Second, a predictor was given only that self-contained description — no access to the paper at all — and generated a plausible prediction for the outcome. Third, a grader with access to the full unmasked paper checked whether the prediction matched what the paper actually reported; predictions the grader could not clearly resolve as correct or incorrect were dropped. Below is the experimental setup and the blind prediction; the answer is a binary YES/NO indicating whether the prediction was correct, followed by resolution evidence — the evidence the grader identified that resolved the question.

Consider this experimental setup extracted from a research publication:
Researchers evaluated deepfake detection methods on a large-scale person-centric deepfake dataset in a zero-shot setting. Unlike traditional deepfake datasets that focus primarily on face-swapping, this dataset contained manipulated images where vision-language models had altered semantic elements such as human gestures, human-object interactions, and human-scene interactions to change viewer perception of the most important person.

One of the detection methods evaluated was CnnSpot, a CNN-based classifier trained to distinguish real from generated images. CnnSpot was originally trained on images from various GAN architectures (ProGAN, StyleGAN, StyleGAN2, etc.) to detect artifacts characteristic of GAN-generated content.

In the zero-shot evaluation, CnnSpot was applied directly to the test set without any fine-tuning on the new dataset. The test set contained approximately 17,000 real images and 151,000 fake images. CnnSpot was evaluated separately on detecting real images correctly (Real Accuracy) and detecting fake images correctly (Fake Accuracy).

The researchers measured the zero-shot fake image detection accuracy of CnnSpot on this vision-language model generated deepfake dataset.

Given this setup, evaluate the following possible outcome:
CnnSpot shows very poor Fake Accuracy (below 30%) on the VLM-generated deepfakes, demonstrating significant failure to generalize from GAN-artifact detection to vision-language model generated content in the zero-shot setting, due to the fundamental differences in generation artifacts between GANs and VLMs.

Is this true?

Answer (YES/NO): YES